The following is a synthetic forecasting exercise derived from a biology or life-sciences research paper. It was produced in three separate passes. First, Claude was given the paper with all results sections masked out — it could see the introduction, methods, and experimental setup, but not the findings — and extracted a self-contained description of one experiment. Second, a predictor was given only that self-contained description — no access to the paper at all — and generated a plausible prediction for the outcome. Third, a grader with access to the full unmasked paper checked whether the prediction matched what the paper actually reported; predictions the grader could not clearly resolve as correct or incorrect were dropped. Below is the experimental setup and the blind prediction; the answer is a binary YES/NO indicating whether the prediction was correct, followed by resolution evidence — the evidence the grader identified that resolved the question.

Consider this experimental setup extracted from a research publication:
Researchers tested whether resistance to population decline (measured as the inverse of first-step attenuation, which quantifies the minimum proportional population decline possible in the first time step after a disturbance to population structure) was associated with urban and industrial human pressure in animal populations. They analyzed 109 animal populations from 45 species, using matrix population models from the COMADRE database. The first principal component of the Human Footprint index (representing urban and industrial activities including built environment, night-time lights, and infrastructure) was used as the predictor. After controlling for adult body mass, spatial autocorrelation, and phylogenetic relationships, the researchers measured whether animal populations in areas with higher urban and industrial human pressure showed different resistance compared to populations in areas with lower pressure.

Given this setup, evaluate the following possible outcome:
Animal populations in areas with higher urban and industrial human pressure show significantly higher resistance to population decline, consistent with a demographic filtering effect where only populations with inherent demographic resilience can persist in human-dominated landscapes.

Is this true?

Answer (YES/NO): YES